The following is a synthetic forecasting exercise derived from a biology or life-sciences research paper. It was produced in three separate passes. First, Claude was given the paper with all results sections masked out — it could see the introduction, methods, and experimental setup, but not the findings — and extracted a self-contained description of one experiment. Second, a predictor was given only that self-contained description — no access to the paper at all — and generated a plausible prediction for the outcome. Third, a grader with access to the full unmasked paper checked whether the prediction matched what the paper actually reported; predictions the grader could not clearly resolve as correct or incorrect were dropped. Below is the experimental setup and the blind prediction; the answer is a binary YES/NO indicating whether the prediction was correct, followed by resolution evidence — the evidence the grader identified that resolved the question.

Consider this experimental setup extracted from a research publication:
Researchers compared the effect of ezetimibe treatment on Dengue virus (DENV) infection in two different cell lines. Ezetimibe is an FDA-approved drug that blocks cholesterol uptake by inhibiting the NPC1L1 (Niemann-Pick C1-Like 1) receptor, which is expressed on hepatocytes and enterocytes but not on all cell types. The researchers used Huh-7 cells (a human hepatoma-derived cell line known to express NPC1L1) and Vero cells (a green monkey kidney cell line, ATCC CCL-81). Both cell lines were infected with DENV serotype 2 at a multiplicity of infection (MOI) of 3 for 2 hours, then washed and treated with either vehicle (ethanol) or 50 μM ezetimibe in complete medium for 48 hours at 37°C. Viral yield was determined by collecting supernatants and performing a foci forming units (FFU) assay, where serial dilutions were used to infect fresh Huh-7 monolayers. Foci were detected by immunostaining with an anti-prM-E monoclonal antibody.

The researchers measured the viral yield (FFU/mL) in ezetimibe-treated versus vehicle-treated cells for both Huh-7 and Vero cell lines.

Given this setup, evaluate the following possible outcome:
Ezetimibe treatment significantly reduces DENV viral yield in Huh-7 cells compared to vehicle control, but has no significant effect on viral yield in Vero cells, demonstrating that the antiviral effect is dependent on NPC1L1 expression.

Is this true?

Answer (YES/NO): YES